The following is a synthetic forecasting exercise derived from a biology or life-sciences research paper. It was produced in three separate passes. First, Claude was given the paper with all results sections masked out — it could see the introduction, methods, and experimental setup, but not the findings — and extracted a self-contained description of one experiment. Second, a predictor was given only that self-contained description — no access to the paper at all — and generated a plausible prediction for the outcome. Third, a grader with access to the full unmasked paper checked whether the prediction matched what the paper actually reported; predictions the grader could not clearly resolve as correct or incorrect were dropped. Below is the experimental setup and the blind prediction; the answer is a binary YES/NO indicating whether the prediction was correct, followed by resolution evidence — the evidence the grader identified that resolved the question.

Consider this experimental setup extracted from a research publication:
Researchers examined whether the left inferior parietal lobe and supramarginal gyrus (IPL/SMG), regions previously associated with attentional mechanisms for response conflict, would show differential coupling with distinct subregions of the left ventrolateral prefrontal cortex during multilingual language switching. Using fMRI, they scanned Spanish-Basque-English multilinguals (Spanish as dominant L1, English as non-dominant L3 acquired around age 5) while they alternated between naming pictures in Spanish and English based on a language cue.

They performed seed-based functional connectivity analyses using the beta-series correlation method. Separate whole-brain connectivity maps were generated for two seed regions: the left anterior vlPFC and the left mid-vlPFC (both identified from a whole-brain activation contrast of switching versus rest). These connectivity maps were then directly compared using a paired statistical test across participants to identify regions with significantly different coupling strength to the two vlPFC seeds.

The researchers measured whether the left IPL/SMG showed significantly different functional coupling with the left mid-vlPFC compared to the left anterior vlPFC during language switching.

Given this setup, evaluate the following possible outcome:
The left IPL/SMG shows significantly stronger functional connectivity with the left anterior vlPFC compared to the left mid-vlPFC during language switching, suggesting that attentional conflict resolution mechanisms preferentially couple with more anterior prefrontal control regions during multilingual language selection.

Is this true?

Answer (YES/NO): NO